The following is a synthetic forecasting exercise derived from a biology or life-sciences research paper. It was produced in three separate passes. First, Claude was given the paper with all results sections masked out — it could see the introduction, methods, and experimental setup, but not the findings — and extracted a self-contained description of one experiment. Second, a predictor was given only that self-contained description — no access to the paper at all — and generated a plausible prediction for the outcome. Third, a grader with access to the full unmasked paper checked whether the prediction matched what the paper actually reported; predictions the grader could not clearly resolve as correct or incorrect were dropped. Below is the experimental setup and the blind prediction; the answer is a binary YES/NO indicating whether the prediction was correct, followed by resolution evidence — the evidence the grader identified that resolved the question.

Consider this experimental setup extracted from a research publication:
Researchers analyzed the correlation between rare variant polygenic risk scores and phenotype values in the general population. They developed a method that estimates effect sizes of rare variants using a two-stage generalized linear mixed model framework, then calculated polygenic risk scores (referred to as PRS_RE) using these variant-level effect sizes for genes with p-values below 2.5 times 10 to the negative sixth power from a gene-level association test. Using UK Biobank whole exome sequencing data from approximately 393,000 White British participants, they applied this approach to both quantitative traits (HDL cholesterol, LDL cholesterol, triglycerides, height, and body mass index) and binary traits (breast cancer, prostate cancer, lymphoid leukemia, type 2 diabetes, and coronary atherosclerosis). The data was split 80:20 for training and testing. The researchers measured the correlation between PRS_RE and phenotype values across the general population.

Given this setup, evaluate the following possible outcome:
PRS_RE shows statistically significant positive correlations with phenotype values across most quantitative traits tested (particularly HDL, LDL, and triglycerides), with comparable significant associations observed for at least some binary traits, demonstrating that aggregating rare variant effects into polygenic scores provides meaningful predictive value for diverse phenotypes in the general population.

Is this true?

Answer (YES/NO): NO